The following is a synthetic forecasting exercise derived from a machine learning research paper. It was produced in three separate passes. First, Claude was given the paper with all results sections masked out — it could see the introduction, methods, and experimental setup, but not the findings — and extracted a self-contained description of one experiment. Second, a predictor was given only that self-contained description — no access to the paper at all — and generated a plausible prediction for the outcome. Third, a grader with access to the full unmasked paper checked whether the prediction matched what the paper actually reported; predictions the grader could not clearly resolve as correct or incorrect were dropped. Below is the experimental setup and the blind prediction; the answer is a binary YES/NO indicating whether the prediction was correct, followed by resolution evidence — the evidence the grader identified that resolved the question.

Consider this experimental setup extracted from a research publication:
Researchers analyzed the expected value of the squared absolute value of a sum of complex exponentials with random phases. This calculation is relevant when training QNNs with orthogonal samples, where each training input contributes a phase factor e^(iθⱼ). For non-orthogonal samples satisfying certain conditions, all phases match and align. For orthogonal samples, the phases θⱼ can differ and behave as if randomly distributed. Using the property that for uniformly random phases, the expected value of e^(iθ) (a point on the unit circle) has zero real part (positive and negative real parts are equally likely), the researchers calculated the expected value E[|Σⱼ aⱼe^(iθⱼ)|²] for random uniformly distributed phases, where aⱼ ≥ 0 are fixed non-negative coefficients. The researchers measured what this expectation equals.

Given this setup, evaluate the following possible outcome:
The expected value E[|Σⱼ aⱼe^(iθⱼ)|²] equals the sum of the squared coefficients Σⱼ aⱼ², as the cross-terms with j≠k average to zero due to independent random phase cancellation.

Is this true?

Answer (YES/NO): YES